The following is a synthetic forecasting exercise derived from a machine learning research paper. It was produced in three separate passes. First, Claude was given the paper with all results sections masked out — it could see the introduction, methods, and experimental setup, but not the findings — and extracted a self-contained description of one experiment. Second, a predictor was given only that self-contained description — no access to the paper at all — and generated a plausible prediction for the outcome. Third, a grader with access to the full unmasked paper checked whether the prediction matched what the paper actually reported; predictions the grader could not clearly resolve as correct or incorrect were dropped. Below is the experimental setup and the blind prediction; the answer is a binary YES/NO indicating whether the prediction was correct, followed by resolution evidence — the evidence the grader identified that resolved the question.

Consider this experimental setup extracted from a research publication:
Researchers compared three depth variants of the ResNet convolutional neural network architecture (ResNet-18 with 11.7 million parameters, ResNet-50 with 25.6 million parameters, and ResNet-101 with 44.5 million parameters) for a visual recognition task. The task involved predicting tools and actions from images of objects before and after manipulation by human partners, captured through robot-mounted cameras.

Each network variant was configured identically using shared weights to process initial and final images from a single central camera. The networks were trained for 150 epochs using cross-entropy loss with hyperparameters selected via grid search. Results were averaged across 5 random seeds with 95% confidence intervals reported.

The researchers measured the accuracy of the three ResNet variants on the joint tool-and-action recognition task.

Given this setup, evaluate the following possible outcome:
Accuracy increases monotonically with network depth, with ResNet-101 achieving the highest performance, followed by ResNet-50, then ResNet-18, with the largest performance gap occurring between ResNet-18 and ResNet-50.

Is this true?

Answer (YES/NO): NO